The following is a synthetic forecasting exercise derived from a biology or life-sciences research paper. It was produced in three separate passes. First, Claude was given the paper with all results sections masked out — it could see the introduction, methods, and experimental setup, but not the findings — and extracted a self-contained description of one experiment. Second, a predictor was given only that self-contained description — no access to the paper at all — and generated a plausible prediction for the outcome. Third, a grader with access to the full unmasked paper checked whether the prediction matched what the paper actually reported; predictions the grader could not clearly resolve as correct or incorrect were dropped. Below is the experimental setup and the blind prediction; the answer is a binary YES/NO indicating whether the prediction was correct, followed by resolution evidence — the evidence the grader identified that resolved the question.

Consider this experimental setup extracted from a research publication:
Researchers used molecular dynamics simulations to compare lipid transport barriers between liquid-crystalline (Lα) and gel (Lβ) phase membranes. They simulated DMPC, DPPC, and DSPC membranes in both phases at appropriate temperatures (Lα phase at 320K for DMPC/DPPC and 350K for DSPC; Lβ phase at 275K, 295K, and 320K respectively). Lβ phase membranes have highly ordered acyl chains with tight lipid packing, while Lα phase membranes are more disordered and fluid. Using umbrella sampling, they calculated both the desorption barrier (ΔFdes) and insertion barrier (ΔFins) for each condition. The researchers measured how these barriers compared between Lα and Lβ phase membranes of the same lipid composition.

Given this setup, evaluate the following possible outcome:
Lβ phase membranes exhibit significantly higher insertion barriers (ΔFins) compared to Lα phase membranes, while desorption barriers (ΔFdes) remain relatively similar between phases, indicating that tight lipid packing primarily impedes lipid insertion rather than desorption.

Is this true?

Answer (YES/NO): NO